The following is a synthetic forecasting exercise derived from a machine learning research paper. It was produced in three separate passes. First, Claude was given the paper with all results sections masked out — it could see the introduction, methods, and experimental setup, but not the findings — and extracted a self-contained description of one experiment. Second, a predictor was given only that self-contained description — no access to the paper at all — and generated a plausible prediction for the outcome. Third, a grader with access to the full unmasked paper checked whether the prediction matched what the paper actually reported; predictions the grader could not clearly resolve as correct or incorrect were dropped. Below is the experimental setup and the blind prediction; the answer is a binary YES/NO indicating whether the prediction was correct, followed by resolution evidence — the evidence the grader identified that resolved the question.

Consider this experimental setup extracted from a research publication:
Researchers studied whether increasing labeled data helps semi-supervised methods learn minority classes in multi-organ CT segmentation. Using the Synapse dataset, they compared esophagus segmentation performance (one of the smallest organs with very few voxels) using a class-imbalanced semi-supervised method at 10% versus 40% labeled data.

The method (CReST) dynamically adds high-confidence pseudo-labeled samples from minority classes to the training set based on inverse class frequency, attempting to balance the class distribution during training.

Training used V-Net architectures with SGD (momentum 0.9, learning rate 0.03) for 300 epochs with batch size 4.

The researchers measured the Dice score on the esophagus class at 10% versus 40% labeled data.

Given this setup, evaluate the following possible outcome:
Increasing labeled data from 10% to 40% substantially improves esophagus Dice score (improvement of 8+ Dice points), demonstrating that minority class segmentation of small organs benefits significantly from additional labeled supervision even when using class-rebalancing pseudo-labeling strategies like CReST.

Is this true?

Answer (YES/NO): YES